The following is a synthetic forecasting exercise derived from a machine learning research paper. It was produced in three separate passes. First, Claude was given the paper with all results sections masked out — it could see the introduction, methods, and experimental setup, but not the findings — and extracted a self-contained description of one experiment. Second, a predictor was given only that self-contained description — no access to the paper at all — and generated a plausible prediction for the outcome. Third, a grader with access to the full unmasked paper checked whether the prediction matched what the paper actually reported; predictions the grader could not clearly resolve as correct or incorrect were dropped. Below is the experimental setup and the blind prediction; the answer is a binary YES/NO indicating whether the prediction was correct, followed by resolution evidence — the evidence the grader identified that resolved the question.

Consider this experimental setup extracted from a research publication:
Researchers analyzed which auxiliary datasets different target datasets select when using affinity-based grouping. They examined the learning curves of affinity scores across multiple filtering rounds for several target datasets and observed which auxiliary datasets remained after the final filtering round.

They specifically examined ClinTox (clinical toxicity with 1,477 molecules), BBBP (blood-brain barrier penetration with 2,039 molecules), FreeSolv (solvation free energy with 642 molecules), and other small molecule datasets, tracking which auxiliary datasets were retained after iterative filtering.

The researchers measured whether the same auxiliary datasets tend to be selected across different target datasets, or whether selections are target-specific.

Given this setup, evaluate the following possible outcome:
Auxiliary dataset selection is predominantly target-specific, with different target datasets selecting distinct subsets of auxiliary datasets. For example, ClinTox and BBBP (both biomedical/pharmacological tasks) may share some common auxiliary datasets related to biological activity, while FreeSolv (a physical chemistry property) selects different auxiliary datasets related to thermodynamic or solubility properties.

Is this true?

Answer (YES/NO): NO